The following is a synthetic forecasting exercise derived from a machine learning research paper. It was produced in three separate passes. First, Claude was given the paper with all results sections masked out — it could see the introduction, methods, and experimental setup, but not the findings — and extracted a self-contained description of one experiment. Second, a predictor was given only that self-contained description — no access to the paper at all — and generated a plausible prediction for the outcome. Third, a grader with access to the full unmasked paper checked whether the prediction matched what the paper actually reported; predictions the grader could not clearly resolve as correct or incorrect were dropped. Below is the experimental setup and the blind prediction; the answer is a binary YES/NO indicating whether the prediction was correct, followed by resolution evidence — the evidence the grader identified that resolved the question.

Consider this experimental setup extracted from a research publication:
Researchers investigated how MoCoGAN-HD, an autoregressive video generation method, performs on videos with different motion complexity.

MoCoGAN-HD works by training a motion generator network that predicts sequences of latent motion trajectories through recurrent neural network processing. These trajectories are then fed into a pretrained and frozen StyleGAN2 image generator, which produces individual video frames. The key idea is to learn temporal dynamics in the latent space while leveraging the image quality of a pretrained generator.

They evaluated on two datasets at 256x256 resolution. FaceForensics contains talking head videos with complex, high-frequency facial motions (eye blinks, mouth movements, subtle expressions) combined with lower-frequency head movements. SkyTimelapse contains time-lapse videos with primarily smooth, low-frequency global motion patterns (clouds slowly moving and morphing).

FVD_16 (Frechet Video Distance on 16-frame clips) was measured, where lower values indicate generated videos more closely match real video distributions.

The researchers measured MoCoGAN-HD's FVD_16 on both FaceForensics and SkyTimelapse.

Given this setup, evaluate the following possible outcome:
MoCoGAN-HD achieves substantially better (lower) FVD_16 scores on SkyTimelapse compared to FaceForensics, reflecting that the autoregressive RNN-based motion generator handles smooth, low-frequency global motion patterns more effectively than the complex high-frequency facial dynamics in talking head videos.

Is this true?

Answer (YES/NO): NO